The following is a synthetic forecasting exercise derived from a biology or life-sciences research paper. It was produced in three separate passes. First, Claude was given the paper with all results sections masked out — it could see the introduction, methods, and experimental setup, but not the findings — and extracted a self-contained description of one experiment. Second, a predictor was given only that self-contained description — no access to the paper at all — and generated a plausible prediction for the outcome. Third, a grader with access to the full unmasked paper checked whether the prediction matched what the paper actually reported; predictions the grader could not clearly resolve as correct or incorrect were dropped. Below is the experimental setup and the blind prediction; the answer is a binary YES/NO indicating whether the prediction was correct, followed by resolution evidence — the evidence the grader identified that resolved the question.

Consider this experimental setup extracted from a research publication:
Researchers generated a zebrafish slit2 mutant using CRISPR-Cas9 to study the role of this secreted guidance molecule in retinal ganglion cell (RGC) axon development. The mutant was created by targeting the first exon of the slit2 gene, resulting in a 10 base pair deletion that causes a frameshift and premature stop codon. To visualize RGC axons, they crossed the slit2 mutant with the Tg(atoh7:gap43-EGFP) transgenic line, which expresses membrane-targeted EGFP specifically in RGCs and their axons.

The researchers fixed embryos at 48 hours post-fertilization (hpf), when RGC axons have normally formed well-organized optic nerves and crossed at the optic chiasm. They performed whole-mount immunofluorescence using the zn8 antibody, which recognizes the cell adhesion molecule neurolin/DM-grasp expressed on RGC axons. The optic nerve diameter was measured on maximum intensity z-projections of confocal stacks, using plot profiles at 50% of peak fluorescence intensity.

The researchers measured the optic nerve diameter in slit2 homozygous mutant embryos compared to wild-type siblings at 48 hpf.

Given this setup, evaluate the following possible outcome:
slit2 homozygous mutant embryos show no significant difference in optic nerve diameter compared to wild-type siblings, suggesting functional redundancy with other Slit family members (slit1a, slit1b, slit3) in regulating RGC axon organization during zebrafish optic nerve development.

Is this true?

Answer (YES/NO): NO